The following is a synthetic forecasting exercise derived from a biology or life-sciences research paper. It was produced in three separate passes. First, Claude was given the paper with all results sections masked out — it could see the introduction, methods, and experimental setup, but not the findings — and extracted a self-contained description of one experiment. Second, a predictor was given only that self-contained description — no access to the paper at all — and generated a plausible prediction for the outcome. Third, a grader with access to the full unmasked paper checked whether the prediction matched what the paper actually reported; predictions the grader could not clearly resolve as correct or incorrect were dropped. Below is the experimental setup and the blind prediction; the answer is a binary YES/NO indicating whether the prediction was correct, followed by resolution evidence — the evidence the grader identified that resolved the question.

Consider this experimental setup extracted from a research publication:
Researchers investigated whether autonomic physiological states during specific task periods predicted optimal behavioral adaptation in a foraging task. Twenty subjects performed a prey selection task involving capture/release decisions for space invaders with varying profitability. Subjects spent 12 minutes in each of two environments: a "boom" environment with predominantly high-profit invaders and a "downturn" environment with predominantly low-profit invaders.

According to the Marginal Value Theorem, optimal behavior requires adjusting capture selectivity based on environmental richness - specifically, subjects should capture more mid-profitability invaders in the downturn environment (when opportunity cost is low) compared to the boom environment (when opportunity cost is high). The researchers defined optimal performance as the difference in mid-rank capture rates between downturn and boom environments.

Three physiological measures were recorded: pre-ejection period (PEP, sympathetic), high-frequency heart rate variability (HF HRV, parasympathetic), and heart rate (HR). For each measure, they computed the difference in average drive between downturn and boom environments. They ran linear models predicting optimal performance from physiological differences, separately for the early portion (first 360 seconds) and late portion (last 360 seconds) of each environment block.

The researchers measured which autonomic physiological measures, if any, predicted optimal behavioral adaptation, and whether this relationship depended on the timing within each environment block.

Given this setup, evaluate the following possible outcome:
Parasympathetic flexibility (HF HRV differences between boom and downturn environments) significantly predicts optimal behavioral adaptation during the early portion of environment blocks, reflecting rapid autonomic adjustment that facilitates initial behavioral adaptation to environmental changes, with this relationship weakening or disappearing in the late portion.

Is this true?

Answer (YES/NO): NO